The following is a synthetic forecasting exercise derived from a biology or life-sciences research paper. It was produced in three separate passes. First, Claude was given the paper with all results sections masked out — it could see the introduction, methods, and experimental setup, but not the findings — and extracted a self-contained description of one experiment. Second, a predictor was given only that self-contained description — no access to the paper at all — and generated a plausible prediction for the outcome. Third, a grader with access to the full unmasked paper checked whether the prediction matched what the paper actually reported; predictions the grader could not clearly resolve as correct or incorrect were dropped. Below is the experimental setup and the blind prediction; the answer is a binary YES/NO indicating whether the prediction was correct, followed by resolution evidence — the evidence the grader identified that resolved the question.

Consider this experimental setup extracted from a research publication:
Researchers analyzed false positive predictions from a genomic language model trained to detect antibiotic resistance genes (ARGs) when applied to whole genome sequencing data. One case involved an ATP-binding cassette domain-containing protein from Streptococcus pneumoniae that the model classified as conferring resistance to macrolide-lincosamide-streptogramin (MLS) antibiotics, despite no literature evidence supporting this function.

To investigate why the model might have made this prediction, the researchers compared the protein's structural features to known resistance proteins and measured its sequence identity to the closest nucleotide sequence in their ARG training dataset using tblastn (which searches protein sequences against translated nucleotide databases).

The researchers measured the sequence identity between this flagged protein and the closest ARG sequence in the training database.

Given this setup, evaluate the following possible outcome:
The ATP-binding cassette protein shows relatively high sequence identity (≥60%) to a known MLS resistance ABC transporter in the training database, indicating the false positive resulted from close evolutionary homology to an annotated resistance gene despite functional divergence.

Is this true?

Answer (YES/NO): NO